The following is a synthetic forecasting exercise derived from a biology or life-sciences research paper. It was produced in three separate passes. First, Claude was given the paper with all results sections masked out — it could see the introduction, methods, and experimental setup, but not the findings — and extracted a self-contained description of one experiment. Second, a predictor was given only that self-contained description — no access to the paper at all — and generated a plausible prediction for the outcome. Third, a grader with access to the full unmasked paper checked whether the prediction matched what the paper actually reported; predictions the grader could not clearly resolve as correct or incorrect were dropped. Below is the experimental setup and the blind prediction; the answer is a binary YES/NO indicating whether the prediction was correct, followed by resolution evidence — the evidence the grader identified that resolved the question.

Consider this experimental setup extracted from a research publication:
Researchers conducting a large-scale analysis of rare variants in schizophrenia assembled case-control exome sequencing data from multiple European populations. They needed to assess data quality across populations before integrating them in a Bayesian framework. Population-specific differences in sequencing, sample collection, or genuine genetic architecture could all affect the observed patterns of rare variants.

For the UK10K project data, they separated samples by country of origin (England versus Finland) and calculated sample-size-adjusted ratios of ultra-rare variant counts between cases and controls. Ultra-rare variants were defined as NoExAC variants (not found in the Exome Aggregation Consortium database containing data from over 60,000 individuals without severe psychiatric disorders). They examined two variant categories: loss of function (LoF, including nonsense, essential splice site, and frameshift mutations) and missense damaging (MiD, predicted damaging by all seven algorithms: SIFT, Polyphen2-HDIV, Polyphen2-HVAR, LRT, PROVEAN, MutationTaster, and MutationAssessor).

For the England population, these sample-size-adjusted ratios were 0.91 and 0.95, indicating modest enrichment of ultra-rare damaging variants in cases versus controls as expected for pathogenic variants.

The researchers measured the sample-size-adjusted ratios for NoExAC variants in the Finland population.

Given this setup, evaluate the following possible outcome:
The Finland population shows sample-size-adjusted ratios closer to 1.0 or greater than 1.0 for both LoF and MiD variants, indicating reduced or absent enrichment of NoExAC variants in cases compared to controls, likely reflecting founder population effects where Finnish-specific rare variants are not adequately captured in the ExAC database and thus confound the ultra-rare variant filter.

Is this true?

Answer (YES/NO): NO